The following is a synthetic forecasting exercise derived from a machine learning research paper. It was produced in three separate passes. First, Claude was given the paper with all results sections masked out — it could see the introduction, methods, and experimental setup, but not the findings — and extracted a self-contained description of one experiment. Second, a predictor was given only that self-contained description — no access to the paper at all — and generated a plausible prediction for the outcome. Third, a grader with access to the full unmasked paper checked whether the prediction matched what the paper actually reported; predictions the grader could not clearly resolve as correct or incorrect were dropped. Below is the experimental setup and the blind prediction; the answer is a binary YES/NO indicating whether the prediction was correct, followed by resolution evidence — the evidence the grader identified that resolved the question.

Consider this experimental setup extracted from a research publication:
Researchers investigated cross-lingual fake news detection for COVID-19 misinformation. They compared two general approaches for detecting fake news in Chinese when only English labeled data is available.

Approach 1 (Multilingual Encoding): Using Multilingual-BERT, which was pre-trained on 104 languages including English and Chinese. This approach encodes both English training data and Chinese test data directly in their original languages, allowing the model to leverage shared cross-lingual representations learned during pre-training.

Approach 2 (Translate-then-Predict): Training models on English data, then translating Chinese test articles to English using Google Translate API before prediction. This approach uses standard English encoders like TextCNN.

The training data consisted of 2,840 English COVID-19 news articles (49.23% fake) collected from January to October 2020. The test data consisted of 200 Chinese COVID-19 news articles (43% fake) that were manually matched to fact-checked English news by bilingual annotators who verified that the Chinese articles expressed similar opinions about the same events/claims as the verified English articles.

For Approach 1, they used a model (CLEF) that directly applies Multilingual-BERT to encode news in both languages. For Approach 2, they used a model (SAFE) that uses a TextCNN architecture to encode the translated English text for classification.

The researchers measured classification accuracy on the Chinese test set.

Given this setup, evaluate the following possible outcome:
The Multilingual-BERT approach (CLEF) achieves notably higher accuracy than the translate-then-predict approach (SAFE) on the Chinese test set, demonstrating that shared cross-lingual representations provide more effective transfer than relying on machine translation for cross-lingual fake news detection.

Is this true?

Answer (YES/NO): NO